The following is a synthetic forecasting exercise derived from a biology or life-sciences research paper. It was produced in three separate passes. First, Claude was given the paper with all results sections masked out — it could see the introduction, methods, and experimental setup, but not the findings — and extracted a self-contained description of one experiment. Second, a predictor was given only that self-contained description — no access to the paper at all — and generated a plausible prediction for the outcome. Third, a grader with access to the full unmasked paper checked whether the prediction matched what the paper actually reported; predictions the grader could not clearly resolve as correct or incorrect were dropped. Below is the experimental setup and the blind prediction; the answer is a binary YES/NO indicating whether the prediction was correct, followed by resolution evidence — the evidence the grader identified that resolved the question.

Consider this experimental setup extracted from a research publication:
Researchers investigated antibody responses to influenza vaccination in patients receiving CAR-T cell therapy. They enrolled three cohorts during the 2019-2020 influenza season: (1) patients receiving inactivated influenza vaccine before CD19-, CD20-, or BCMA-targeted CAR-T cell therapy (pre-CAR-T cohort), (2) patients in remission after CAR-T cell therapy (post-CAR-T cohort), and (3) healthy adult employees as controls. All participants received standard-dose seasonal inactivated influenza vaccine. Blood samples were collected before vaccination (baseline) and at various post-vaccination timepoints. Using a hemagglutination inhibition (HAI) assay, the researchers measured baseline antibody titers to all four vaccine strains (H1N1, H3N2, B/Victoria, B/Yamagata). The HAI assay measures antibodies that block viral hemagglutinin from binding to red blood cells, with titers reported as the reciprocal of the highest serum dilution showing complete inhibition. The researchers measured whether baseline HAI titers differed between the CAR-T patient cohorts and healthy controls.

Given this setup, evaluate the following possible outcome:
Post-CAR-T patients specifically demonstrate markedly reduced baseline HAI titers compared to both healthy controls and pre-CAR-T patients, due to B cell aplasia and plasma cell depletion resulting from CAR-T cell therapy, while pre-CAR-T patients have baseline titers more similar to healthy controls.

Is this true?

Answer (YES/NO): NO